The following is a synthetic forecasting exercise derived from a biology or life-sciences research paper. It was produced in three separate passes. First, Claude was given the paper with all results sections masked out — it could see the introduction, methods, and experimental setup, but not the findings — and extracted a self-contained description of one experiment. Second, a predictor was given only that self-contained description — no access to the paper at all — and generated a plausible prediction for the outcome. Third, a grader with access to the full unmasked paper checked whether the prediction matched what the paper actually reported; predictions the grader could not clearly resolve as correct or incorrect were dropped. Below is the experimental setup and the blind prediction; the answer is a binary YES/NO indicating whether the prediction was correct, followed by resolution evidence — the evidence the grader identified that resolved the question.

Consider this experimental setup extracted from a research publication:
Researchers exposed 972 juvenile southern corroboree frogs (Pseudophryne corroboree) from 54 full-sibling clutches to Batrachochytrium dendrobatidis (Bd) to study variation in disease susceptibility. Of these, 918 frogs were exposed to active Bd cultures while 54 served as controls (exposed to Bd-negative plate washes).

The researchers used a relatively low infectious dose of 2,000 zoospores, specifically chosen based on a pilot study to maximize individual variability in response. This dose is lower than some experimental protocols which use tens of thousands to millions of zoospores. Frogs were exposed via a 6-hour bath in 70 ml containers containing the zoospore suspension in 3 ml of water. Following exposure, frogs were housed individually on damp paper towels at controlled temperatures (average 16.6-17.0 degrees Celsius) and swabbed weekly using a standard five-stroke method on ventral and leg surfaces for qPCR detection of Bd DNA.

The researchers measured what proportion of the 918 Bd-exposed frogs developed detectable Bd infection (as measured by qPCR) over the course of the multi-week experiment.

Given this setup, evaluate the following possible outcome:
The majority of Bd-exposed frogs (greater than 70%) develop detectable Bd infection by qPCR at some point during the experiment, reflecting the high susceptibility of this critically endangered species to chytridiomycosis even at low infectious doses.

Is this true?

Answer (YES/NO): NO